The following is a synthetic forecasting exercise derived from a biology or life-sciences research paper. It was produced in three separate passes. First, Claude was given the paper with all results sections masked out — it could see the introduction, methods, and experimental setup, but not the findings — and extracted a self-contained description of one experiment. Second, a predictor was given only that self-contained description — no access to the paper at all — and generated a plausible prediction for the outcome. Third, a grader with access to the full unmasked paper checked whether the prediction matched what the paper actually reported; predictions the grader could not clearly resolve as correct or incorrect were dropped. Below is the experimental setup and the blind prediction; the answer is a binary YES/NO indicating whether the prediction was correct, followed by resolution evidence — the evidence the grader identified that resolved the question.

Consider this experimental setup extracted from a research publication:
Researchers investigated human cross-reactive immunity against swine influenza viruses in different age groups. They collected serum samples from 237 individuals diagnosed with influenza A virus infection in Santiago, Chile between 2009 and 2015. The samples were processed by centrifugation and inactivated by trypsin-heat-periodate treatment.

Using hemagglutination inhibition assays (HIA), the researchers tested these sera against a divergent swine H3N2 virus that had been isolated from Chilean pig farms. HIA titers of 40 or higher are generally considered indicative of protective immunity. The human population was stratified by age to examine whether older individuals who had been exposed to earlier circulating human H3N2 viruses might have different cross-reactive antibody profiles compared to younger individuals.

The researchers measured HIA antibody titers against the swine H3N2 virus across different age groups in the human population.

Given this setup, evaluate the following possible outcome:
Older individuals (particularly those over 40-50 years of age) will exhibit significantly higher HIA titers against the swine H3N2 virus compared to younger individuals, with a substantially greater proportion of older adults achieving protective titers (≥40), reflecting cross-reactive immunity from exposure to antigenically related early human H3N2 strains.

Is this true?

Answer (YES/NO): NO